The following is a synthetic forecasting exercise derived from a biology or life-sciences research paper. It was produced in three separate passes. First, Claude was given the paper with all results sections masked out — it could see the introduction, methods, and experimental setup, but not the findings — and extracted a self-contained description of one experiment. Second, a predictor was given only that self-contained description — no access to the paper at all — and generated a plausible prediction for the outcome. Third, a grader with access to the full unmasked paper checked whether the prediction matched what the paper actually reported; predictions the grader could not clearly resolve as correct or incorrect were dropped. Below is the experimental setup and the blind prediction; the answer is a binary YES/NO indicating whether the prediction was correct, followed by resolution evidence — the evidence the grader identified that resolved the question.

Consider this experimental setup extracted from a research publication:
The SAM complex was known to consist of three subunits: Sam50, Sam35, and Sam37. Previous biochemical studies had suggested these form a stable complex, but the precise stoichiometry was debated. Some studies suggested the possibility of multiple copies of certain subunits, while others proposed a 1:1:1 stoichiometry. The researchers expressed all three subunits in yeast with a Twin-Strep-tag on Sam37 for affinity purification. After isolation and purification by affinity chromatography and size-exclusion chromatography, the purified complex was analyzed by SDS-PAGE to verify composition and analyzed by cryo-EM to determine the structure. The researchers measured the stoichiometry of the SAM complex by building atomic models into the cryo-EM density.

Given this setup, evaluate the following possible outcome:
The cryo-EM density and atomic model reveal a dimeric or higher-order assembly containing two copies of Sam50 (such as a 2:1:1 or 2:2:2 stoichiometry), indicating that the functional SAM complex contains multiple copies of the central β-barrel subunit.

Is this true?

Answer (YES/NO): NO